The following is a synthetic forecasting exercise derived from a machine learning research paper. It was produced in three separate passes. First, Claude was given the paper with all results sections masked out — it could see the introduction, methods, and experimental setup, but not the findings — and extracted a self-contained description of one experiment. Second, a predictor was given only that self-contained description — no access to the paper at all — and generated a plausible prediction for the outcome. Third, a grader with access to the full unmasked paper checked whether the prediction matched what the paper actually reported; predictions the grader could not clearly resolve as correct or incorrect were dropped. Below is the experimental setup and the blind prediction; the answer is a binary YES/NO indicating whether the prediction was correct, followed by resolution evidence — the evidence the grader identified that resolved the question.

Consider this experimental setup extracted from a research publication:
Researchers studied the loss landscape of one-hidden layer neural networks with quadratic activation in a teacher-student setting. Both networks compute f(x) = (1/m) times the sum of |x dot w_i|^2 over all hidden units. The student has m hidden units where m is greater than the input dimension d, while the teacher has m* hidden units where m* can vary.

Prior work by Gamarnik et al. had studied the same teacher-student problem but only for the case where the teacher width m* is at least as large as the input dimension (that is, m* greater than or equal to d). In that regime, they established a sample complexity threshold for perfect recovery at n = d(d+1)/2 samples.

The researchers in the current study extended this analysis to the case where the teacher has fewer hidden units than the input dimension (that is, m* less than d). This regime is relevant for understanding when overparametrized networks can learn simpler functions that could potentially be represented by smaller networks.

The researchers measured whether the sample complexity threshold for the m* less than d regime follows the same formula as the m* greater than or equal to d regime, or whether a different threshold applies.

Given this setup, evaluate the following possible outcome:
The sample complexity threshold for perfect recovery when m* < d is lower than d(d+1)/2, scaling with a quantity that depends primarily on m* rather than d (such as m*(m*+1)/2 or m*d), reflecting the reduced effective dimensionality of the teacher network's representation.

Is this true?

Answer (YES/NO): NO